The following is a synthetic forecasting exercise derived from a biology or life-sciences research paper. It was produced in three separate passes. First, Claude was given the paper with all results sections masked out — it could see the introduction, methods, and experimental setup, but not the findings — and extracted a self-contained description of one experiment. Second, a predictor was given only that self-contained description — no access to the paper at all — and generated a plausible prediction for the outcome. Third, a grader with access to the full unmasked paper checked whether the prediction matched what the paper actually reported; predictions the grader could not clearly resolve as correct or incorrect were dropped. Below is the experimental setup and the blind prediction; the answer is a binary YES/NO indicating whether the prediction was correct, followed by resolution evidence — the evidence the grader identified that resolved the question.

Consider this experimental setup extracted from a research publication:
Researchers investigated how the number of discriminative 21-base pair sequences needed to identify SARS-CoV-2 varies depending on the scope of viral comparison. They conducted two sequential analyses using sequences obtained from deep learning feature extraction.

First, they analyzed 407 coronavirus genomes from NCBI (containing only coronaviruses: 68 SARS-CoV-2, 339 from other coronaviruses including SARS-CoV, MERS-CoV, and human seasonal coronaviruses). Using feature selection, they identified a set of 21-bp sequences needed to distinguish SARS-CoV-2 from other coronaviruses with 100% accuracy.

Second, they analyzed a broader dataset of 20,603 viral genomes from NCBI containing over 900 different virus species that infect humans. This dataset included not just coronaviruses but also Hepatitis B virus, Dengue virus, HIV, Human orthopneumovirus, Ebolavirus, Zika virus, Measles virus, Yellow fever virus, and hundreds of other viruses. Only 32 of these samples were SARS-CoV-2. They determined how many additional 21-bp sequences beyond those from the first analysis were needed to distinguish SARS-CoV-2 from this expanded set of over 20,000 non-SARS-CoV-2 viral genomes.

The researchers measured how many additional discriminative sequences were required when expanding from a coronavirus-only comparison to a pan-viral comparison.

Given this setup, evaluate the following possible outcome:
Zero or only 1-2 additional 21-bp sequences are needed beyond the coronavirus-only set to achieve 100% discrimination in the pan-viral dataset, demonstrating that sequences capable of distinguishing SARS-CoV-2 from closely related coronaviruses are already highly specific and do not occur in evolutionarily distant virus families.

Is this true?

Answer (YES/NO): YES